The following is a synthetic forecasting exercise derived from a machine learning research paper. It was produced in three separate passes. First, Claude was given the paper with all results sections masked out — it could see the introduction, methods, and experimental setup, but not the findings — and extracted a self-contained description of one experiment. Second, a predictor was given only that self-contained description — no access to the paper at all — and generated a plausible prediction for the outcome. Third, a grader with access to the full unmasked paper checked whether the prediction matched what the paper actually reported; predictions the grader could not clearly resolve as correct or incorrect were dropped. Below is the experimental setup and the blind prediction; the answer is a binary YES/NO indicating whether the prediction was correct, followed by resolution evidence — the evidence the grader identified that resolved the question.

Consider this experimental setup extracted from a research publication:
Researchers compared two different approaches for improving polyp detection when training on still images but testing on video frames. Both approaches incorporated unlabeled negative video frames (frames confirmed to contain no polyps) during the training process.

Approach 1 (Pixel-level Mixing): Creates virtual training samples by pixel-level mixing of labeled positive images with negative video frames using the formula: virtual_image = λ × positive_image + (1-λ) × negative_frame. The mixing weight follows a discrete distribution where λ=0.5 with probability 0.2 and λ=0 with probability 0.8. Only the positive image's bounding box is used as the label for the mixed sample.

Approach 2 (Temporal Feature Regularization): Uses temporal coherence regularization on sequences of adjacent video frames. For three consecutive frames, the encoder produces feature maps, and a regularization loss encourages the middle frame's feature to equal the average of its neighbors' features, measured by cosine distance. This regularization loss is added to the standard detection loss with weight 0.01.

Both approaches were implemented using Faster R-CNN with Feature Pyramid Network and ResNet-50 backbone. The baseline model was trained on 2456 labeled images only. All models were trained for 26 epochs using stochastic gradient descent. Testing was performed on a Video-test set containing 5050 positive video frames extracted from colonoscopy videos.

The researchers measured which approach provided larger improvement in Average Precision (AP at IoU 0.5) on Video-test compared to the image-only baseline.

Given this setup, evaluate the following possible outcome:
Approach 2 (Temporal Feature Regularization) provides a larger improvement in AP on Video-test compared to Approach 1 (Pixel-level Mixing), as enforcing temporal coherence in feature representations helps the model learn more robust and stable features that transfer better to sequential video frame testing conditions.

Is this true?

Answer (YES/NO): NO